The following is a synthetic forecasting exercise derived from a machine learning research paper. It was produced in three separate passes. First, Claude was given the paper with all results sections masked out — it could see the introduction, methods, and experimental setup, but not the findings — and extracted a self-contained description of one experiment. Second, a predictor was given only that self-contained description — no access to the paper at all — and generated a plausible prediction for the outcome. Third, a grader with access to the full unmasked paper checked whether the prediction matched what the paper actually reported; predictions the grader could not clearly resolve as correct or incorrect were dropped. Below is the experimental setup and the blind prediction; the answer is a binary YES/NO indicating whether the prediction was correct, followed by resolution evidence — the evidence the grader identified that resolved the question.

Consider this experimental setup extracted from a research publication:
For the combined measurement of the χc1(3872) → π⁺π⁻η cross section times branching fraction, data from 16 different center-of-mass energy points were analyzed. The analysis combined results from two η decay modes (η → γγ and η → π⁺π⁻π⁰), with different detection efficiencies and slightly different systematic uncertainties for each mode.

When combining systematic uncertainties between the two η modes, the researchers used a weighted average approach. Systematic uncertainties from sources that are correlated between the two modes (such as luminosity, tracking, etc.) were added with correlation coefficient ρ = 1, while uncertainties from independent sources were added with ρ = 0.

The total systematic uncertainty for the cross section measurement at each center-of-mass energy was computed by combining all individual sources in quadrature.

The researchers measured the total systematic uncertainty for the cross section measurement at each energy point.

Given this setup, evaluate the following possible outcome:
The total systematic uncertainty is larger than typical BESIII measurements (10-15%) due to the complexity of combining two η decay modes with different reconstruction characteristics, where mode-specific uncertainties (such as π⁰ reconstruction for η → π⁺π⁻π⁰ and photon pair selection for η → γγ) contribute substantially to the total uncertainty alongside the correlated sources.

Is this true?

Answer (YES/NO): NO